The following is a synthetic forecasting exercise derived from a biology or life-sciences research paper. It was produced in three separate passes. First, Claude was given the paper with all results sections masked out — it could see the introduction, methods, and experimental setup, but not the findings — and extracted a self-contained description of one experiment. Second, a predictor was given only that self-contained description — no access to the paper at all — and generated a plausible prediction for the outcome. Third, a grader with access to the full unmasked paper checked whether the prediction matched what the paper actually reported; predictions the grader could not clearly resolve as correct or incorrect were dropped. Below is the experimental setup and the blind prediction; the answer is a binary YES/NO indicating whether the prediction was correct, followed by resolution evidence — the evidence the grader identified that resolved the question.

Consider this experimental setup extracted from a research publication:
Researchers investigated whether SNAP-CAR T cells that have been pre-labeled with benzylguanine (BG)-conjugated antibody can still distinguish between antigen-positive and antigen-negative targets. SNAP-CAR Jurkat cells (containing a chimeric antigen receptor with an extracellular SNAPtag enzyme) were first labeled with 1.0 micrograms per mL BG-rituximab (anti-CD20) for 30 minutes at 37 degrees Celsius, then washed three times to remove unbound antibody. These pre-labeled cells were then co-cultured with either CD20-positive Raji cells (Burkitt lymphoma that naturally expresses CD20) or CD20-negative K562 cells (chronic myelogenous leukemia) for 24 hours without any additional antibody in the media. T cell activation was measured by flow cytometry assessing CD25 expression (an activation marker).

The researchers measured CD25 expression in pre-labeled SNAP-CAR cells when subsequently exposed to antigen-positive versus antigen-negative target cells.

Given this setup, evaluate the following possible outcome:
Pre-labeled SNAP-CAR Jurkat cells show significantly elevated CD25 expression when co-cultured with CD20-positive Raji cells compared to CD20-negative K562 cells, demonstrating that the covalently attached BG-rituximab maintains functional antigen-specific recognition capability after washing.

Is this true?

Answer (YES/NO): YES